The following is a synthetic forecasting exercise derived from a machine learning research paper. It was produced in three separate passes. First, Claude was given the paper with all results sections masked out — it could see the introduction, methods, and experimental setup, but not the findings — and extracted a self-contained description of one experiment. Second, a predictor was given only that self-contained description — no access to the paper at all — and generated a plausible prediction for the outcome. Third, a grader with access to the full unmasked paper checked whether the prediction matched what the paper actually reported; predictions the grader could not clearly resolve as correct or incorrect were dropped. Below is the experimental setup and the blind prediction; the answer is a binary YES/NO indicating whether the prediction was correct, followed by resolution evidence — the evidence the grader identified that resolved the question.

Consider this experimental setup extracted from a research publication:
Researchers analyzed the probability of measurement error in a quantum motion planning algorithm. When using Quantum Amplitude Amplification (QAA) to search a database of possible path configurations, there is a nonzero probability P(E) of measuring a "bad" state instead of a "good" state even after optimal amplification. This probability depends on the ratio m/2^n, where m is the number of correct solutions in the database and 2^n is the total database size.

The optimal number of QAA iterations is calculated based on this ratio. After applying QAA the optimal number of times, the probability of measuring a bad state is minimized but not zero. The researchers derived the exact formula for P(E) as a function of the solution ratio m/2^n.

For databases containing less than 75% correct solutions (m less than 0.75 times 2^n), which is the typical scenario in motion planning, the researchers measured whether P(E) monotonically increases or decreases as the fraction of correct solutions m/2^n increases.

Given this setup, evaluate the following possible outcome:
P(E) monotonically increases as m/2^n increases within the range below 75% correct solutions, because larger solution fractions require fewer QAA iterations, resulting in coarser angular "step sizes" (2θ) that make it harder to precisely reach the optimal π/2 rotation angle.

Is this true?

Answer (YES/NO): YES